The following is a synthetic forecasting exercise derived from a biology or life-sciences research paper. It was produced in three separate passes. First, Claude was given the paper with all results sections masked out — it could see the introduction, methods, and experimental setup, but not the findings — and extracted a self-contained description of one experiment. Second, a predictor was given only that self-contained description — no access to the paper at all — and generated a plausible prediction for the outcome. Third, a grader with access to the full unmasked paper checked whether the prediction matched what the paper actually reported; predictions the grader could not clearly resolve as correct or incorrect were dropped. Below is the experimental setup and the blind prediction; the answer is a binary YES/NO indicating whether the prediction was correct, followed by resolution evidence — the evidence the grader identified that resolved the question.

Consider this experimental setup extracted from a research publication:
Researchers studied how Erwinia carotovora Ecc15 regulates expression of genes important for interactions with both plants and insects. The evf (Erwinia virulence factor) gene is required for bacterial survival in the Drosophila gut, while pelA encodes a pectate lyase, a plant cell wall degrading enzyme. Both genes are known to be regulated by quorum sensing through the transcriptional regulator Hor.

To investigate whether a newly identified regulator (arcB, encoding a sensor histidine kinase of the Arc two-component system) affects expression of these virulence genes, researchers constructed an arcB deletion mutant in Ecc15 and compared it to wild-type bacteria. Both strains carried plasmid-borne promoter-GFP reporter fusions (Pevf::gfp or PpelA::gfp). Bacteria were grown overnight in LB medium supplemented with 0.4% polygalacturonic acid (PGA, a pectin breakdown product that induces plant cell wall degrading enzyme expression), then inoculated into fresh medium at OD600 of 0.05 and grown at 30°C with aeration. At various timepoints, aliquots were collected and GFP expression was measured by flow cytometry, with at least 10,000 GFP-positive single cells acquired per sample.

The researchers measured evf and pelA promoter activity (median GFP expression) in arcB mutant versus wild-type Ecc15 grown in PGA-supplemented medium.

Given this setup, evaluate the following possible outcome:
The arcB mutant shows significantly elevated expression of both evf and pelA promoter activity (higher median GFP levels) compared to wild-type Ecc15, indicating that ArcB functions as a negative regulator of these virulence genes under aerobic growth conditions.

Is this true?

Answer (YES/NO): NO